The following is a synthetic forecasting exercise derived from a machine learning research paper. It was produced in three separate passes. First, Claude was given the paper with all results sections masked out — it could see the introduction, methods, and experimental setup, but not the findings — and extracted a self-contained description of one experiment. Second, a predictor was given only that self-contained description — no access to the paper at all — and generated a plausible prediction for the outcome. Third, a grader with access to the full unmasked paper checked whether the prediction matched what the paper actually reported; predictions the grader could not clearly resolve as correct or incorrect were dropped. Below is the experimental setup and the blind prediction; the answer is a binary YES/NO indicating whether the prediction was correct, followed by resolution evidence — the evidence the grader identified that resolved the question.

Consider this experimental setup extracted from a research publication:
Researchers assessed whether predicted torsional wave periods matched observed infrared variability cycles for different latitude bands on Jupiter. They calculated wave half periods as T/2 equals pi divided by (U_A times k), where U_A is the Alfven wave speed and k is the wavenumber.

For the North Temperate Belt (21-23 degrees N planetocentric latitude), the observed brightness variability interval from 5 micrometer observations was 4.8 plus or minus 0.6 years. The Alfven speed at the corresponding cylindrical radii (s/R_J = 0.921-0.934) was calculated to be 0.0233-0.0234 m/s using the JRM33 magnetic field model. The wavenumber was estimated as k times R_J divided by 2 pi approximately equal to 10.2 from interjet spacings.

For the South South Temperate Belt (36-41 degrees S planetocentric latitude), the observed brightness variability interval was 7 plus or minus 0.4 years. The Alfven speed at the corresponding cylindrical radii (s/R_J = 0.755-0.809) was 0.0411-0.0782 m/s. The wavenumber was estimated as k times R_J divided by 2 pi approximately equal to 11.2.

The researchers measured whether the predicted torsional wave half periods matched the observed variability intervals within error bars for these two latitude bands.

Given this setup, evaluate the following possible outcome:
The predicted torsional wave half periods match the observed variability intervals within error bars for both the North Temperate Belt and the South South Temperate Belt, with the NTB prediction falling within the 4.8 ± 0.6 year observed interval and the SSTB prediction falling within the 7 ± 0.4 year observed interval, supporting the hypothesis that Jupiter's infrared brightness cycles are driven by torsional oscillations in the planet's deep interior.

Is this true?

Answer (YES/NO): NO